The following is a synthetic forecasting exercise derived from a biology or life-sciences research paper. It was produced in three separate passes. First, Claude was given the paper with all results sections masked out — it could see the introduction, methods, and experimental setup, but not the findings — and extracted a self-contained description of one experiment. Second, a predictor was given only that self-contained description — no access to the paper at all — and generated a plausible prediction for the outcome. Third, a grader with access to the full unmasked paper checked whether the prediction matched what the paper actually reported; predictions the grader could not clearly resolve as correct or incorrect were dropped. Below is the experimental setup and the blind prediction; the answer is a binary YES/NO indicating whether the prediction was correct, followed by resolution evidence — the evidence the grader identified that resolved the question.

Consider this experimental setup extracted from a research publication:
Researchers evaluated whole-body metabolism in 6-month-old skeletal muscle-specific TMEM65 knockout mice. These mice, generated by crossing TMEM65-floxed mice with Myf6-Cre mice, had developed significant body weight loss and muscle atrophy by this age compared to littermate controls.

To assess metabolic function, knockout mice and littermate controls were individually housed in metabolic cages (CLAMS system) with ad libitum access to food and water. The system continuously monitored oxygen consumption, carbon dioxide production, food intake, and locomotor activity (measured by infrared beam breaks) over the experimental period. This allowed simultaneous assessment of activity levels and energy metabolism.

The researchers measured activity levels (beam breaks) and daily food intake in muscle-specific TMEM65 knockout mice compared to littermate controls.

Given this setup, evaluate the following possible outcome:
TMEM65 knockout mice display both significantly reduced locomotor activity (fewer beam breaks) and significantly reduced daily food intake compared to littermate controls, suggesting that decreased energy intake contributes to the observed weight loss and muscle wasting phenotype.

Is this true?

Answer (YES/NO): NO